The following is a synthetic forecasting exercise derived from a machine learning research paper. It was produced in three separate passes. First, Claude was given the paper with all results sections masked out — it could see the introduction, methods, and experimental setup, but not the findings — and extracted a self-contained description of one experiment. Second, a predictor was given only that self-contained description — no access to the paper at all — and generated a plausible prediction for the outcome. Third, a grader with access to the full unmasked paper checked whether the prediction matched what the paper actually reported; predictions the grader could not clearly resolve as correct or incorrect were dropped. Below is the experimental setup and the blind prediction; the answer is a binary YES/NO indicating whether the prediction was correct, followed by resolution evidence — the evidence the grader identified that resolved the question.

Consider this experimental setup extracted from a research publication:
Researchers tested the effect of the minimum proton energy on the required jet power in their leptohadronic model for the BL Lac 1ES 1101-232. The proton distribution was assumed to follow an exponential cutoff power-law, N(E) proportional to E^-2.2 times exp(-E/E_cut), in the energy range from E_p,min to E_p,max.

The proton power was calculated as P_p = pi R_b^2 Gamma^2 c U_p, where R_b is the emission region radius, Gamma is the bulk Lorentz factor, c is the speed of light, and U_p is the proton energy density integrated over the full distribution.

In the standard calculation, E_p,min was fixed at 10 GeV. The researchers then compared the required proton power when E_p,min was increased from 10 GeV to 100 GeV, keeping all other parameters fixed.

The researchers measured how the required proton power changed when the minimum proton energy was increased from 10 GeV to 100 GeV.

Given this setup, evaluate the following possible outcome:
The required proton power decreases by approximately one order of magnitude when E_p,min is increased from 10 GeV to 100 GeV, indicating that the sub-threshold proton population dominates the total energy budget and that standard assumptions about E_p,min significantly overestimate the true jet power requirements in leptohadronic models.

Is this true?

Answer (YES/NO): NO